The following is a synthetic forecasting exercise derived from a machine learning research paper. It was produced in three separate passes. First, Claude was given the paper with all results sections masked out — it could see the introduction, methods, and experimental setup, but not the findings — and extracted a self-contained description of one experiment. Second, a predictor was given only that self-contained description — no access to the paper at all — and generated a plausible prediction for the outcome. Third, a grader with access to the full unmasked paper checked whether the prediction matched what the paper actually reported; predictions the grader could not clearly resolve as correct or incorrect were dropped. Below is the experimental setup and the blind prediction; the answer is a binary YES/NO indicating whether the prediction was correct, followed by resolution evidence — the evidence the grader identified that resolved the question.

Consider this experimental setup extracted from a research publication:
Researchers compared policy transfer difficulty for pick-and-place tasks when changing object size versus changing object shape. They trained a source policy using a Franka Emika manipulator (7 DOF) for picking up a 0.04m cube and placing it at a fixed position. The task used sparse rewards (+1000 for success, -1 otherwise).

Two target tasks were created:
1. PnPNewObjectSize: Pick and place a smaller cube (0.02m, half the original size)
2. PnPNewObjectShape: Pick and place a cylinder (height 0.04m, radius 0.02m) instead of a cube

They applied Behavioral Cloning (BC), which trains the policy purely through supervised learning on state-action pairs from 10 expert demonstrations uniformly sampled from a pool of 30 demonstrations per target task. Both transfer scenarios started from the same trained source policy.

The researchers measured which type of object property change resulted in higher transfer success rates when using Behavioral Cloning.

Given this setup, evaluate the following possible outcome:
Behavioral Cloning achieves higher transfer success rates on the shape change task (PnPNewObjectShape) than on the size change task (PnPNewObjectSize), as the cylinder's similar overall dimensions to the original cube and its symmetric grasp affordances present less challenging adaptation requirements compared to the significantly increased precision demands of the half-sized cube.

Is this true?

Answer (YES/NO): NO